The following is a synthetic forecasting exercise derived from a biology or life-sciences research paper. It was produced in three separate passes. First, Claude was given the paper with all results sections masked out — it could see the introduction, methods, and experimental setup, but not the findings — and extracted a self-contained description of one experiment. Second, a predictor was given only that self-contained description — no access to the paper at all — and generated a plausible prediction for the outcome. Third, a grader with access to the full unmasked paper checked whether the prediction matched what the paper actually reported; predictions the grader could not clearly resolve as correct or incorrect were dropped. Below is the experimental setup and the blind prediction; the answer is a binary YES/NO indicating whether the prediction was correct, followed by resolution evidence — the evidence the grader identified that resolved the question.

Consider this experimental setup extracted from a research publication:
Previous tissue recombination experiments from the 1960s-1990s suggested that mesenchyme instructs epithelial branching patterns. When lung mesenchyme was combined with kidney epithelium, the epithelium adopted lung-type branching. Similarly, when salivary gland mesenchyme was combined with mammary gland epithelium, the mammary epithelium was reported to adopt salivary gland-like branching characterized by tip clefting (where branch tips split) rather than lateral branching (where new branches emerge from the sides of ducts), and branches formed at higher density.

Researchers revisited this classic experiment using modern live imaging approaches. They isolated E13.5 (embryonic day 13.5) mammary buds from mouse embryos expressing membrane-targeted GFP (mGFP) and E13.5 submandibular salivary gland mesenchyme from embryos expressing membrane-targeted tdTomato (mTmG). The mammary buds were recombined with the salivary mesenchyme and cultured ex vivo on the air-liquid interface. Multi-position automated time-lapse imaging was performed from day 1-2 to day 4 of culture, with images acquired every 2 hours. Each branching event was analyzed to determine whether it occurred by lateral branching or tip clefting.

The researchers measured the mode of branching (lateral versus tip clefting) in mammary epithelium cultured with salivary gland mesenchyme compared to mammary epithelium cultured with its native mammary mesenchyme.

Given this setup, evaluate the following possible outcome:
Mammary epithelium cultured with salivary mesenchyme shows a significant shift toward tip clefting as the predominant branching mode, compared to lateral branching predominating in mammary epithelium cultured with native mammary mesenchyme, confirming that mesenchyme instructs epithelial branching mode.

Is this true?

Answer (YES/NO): NO